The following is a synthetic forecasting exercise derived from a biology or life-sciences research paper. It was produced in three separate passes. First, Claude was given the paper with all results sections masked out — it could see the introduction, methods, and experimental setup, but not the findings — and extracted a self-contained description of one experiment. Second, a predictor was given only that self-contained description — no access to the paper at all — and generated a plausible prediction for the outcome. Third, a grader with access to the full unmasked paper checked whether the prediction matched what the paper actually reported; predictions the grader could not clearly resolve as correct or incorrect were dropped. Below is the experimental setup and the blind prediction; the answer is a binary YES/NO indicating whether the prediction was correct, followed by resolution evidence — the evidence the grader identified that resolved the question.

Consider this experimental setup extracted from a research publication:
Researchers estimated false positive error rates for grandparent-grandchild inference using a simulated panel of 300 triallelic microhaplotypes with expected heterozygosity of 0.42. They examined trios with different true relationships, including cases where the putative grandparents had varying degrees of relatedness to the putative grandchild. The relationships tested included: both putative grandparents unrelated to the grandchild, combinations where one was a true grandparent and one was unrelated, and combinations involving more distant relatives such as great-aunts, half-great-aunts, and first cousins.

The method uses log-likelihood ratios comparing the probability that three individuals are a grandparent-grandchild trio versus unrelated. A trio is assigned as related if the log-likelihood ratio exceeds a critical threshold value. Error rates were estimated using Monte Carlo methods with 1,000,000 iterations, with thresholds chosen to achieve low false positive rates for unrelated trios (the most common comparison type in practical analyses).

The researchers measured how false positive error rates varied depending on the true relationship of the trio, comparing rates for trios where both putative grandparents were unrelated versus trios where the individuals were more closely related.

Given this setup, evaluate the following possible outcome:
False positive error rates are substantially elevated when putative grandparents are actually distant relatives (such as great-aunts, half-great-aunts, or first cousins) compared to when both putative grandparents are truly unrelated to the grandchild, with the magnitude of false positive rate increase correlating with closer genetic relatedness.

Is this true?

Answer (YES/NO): YES